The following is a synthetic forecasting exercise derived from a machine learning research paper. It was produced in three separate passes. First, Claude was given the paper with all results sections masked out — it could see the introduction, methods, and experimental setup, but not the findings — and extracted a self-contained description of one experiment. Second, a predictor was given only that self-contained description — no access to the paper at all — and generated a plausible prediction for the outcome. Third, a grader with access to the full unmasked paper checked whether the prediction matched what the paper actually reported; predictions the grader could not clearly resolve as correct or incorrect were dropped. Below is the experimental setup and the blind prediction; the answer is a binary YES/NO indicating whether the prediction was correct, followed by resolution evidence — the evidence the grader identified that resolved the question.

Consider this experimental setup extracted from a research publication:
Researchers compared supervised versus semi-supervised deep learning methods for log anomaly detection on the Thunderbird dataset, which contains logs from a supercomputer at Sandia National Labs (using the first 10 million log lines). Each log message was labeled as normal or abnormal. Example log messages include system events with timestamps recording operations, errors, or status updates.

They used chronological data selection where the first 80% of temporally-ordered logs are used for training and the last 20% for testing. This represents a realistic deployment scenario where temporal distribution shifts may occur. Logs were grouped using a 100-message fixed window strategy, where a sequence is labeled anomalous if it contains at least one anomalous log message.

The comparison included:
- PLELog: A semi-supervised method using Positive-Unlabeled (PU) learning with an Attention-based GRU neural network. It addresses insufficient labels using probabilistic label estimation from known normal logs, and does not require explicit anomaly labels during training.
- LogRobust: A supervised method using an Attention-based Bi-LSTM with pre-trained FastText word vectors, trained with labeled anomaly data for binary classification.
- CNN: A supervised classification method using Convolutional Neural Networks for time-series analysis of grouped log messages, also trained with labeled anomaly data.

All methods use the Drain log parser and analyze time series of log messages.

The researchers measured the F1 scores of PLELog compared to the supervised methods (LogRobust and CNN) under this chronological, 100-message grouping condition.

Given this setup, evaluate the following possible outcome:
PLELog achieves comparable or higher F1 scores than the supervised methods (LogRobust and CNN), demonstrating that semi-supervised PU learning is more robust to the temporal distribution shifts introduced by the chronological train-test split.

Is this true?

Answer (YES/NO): NO